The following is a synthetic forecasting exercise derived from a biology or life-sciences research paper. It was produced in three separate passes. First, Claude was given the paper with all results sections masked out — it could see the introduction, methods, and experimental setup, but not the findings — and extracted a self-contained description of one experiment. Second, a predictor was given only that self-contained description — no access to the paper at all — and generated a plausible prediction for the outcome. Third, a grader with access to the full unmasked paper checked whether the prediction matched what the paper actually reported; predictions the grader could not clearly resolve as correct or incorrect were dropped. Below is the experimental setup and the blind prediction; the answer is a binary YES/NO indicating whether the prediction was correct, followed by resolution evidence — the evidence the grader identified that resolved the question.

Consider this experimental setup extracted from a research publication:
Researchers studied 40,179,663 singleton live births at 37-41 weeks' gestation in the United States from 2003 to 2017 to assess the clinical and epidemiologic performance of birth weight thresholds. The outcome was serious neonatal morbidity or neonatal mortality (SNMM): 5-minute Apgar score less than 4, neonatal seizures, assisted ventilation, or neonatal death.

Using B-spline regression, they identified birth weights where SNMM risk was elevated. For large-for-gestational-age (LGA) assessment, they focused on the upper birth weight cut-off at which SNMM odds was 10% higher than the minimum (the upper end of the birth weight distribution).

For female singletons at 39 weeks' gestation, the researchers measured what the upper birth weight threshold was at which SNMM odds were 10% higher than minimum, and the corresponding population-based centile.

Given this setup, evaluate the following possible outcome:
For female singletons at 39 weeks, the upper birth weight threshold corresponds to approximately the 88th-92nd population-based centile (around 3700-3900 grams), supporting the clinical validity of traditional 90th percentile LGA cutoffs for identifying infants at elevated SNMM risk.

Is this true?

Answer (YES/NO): NO